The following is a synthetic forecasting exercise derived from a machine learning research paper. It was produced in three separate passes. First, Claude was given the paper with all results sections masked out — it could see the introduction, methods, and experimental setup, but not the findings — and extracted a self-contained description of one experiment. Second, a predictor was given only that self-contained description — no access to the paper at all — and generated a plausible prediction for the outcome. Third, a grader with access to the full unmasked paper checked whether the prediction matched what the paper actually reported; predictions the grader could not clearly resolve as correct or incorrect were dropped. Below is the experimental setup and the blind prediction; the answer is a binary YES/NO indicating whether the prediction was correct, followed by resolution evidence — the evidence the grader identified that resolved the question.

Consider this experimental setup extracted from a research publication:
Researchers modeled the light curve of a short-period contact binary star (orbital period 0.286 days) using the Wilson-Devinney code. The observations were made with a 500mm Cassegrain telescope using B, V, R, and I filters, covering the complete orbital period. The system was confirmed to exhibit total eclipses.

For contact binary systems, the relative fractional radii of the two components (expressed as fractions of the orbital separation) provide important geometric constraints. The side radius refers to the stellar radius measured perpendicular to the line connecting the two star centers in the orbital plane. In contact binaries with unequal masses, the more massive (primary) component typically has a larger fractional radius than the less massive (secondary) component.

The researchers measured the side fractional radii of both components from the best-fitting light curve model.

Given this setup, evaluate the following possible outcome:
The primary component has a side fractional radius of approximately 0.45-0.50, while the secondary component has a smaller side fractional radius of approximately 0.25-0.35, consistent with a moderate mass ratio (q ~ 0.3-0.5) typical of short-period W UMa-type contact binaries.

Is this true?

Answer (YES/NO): YES